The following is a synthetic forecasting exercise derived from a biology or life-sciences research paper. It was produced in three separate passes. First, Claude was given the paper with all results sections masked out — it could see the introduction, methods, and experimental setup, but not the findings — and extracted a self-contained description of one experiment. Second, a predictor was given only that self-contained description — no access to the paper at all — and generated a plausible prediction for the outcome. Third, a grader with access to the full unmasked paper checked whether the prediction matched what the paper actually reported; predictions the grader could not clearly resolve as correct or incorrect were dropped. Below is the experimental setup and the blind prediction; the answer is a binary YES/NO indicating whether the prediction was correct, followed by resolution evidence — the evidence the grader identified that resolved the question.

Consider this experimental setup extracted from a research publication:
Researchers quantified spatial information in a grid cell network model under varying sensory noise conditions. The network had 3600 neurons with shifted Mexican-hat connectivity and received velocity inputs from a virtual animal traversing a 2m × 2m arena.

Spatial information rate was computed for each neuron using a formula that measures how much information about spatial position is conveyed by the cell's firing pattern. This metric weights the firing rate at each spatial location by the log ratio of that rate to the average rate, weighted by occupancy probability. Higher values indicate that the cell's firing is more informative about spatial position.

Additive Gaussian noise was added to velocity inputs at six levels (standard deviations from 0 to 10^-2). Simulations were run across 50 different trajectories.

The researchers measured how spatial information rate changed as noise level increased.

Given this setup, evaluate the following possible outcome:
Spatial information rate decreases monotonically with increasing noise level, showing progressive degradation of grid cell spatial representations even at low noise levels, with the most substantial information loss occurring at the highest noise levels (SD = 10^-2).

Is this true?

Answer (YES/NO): NO